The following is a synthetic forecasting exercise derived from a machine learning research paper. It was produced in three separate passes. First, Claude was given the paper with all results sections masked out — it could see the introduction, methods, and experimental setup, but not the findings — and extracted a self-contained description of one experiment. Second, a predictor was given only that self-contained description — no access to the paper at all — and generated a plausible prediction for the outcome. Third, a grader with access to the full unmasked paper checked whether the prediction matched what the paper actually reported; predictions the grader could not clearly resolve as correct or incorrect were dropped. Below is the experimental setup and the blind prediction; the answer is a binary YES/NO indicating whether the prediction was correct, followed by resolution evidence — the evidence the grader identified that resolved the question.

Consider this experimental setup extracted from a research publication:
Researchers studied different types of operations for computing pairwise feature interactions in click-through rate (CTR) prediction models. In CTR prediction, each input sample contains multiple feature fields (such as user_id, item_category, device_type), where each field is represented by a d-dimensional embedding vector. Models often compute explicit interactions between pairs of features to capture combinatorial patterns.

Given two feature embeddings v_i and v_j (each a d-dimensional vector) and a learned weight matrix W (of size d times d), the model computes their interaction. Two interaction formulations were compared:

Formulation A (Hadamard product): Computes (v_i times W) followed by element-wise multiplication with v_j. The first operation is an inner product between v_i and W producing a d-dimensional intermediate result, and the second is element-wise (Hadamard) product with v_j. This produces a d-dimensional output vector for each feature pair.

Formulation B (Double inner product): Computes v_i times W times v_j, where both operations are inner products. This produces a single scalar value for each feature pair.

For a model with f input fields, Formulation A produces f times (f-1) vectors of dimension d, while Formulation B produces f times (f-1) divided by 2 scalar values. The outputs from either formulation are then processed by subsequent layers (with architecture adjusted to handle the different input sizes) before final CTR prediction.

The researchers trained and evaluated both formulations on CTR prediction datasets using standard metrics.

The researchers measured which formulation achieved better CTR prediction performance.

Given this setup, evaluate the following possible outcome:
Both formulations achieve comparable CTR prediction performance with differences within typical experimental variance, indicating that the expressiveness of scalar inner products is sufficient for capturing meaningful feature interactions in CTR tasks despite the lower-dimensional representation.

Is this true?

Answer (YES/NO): NO